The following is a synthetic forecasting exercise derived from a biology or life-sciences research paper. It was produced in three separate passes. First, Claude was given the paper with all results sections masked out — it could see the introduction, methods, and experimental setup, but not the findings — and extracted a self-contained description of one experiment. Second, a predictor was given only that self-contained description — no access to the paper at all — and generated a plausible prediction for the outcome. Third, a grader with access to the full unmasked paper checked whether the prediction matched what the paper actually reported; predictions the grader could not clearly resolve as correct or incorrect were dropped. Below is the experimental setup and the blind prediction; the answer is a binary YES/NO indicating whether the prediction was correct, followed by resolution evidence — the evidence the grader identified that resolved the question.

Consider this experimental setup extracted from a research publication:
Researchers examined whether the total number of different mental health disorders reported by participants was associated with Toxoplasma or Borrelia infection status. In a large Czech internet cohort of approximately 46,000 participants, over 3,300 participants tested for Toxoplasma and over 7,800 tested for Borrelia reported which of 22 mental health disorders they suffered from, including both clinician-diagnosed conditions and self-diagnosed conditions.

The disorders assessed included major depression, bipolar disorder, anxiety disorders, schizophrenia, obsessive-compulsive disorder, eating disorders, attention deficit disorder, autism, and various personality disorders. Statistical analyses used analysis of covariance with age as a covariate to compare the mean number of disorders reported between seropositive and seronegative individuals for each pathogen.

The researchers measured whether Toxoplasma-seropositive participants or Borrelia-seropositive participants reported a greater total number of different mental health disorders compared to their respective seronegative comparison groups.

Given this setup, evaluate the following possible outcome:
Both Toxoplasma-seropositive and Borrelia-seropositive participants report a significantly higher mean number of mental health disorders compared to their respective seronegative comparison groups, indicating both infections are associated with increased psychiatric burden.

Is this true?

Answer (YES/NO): NO